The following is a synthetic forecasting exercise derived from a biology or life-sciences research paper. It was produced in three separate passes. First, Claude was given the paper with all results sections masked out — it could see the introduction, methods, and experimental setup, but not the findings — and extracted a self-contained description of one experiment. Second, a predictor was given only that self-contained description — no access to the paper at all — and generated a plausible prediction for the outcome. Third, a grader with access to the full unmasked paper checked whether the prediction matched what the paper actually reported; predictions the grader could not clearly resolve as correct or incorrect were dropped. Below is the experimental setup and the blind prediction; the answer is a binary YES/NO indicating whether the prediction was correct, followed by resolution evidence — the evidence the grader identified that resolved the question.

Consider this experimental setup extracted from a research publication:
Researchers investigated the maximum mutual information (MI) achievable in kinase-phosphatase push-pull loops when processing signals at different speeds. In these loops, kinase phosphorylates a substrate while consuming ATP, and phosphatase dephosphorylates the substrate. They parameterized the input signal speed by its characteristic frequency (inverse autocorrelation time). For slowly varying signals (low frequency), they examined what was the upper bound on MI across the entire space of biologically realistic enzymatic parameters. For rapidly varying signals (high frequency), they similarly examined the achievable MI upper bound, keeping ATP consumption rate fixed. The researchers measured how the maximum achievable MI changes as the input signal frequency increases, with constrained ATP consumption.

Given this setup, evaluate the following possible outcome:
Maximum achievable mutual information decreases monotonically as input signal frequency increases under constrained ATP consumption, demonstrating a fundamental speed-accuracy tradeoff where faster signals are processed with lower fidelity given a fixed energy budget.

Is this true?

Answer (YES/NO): YES